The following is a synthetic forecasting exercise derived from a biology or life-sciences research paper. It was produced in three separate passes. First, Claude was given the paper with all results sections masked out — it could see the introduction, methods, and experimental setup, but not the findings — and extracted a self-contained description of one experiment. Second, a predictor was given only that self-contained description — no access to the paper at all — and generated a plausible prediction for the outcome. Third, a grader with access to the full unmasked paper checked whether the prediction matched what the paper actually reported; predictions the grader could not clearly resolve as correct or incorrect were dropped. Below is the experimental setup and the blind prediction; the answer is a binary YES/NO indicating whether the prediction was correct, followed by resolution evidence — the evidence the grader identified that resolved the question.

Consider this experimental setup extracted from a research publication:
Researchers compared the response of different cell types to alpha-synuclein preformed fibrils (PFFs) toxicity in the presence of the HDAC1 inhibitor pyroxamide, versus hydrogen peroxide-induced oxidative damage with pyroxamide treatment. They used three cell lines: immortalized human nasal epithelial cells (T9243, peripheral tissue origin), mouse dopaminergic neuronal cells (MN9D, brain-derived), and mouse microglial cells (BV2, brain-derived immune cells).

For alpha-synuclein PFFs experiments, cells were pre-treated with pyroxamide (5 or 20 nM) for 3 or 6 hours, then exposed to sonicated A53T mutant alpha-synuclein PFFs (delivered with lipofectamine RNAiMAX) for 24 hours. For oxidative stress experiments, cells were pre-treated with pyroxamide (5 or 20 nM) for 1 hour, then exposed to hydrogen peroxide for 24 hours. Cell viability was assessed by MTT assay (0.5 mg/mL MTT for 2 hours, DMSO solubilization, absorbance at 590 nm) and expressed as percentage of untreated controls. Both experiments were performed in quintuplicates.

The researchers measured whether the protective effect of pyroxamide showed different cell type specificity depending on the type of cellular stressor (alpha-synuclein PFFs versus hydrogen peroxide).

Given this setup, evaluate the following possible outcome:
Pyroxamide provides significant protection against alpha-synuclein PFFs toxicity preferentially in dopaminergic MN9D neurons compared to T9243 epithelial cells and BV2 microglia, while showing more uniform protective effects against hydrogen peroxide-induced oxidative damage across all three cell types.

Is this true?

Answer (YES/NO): NO